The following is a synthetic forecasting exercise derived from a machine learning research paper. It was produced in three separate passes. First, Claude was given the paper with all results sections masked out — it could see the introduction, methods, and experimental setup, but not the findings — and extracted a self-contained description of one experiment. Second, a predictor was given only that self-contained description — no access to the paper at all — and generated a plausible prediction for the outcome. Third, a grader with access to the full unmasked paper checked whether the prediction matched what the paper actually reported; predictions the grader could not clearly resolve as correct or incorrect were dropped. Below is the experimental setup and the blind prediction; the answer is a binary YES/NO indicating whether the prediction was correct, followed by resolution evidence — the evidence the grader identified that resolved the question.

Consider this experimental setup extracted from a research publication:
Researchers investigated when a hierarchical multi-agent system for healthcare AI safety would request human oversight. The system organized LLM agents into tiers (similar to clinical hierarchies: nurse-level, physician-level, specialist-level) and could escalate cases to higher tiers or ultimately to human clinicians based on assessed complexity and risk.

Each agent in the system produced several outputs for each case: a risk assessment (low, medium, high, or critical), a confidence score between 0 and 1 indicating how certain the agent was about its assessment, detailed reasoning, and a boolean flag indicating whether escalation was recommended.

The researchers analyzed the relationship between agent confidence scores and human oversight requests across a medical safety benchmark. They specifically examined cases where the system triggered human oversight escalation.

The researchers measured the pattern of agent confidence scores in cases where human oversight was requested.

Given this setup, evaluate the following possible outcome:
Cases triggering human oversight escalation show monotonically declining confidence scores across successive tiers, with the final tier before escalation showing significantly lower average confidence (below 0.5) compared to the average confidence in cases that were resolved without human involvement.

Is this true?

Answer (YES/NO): NO